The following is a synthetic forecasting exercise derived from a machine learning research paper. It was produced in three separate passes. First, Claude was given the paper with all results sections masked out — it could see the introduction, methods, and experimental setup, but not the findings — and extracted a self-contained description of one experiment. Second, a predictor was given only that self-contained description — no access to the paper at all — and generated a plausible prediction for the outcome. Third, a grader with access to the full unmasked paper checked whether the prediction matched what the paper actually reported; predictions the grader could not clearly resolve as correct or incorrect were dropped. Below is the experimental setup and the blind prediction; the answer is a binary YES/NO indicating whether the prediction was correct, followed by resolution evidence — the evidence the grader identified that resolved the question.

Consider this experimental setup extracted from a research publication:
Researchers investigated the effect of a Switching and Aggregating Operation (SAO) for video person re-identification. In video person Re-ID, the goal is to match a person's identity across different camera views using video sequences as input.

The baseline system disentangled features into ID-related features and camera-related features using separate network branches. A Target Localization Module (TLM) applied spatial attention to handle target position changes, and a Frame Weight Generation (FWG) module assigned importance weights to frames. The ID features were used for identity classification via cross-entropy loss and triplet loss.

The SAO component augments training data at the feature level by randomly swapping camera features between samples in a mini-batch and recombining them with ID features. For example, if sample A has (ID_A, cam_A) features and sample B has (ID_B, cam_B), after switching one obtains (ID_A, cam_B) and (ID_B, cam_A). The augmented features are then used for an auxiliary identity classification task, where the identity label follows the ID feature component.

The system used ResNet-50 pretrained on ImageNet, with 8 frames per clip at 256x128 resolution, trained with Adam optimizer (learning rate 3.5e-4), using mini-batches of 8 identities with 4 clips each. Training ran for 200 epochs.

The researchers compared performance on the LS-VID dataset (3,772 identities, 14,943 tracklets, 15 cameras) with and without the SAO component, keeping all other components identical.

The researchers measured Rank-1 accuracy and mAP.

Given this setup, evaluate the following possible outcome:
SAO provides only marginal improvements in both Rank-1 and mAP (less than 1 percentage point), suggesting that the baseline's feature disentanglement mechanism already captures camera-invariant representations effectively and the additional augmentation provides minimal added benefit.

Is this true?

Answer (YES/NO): YES